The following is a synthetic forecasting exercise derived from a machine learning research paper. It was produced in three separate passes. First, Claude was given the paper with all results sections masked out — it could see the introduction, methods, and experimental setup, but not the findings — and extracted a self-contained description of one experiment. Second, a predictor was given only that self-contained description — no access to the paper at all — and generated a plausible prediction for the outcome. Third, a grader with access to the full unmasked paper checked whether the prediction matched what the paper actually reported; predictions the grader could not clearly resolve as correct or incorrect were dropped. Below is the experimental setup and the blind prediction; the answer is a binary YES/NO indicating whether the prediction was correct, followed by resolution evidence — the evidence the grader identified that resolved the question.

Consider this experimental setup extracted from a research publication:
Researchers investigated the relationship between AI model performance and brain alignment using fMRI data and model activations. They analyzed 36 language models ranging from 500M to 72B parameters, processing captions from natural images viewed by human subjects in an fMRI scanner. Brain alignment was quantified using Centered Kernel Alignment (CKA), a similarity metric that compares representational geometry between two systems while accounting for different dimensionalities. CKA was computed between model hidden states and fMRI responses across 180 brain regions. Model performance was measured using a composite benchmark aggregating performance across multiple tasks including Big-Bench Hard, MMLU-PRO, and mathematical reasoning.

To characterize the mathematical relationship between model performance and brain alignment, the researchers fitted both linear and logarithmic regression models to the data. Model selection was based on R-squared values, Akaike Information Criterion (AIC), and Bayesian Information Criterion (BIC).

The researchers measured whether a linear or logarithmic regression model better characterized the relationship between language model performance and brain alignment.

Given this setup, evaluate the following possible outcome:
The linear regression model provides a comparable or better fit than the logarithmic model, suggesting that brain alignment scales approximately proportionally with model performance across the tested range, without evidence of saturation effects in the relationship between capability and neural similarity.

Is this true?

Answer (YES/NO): NO